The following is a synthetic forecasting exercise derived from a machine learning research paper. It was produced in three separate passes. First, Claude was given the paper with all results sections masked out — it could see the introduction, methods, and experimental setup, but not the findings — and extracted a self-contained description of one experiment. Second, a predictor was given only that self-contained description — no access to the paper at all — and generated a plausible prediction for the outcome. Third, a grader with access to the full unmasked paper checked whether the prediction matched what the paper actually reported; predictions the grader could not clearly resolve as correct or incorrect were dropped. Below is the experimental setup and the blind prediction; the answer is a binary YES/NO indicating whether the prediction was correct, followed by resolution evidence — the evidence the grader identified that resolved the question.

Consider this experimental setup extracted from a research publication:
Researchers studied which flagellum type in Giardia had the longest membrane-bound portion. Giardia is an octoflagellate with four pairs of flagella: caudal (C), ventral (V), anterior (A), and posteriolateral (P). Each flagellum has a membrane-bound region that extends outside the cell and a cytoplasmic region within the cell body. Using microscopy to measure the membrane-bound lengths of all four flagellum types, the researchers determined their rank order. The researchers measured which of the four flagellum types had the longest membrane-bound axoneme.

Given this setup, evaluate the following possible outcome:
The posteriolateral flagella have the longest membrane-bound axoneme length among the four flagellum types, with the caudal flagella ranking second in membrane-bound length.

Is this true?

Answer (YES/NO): NO